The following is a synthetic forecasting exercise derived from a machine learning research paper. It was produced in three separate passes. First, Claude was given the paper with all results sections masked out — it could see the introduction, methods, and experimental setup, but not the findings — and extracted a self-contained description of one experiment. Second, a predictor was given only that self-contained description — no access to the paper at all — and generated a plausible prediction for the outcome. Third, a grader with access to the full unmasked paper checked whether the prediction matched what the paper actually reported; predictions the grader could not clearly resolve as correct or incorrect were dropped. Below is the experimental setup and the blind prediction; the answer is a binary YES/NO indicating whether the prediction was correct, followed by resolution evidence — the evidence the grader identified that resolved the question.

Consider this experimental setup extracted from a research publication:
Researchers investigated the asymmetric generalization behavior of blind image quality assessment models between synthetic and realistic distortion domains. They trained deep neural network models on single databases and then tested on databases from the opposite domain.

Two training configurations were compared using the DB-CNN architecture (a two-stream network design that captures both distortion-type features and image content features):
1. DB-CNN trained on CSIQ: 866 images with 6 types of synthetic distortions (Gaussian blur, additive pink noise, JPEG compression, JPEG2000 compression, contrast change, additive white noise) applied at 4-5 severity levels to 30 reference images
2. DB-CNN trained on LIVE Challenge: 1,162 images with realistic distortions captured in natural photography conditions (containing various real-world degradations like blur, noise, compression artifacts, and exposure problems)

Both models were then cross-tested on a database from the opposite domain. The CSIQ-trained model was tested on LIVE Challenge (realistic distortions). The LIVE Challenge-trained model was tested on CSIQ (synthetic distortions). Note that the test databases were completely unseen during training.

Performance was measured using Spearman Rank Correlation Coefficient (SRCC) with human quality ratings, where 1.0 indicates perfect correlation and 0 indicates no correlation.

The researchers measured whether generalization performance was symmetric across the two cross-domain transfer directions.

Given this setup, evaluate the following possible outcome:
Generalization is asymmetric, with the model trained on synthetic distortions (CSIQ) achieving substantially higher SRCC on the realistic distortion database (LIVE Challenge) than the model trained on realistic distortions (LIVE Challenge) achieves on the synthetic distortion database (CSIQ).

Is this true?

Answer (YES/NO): NO